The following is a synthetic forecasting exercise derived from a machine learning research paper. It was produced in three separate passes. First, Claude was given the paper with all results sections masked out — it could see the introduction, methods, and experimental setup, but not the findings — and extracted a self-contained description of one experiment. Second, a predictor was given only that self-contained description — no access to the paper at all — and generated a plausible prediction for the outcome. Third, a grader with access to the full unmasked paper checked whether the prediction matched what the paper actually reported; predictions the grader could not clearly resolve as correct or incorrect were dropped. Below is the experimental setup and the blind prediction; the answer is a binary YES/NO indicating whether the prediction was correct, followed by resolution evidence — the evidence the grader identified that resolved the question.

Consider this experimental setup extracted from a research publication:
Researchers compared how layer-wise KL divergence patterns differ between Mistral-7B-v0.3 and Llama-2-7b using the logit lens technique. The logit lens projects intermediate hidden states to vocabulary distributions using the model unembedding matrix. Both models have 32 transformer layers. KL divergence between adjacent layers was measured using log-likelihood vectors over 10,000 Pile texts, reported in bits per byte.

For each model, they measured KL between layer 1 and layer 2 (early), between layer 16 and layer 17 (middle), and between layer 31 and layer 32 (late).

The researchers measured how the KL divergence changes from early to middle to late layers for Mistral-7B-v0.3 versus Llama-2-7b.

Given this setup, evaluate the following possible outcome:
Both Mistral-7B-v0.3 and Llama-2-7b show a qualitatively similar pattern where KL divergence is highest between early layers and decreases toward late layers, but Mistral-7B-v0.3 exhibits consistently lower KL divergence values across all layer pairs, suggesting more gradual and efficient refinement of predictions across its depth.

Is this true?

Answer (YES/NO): NO